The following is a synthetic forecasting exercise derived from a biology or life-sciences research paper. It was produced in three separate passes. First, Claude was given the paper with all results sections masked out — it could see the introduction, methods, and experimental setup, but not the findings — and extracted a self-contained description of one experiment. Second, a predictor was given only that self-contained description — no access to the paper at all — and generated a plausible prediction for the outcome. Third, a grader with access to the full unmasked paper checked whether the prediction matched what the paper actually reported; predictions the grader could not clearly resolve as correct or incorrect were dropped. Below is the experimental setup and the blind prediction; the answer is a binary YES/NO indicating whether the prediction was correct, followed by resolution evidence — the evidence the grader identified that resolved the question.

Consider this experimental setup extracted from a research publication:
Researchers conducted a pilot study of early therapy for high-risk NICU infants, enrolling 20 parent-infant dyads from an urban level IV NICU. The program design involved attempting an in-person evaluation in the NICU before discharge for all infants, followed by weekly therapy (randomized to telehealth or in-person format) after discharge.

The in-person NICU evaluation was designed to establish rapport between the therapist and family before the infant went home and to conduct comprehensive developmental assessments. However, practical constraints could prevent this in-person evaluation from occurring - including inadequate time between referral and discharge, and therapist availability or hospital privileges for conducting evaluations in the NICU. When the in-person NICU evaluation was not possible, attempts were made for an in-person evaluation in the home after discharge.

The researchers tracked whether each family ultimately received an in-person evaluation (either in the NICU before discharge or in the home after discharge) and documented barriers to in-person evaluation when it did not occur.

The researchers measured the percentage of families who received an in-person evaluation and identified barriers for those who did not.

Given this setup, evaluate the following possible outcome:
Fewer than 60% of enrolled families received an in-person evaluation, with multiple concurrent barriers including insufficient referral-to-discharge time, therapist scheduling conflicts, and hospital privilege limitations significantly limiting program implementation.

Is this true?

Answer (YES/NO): NO